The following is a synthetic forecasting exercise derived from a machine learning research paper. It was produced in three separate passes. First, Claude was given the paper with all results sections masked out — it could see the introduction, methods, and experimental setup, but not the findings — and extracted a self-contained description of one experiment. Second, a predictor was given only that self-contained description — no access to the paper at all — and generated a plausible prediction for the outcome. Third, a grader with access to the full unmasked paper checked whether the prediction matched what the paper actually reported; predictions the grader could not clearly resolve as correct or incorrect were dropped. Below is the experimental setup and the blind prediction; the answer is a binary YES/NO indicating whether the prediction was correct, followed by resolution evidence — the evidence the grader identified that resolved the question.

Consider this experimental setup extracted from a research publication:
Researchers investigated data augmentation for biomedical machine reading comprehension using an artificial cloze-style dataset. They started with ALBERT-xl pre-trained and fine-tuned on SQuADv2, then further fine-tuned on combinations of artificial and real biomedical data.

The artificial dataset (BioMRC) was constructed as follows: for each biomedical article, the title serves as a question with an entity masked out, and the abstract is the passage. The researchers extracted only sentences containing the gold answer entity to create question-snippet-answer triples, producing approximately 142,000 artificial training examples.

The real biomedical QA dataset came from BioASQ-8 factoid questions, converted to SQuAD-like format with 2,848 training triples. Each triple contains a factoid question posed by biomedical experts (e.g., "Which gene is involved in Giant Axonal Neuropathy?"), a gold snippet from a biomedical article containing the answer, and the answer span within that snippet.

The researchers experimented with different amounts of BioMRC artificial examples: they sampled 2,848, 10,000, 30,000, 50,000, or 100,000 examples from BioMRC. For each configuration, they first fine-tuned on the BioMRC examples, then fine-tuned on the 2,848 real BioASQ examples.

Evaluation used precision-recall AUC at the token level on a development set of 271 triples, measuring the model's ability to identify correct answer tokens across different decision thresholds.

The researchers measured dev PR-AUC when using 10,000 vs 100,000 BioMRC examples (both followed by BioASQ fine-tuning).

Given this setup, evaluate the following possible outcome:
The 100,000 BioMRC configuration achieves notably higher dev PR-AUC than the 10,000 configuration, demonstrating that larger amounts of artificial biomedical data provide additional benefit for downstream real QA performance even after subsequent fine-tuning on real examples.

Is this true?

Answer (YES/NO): NO